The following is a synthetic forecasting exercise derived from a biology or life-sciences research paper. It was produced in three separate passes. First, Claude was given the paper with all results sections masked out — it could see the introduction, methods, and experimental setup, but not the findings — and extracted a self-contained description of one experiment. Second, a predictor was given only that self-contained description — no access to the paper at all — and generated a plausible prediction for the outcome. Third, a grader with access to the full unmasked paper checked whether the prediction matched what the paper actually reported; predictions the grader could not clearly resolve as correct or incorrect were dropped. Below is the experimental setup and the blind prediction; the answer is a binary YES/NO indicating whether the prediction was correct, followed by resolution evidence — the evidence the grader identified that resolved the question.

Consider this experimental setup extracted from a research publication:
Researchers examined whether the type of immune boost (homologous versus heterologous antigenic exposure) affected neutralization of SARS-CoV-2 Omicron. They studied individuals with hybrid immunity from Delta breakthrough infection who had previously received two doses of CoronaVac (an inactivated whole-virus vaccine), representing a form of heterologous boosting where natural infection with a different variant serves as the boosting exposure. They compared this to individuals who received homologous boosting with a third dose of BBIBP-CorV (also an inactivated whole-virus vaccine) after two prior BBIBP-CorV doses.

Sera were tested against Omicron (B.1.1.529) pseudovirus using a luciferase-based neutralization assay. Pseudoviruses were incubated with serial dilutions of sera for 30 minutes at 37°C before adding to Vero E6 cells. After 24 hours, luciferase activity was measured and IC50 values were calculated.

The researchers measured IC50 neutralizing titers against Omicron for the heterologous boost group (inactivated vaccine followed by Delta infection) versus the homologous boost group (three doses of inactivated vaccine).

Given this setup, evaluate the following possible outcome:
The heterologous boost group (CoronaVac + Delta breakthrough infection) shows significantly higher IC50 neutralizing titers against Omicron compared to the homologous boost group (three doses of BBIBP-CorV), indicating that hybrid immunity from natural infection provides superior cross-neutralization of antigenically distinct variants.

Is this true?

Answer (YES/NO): NO